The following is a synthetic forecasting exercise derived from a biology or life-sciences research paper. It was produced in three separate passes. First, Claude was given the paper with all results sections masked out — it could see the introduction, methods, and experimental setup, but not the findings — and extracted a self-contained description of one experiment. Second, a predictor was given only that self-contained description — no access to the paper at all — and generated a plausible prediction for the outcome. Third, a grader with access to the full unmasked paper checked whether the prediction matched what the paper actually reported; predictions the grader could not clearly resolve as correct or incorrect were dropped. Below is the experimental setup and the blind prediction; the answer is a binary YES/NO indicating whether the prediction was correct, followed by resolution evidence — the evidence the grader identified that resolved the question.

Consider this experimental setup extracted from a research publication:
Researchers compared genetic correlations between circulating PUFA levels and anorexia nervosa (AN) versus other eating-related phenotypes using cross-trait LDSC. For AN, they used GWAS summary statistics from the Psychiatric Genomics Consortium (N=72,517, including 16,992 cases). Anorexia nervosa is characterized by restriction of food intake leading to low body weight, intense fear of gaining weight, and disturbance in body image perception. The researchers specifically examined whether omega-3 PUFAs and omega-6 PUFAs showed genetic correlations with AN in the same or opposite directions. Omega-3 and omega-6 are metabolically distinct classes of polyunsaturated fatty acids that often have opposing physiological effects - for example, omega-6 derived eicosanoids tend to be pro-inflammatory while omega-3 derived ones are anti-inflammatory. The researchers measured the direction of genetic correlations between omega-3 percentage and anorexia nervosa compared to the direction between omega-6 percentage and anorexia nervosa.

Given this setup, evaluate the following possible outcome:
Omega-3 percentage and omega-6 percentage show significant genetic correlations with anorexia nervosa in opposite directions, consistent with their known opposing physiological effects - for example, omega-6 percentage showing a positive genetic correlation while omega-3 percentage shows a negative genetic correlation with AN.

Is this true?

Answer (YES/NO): NO